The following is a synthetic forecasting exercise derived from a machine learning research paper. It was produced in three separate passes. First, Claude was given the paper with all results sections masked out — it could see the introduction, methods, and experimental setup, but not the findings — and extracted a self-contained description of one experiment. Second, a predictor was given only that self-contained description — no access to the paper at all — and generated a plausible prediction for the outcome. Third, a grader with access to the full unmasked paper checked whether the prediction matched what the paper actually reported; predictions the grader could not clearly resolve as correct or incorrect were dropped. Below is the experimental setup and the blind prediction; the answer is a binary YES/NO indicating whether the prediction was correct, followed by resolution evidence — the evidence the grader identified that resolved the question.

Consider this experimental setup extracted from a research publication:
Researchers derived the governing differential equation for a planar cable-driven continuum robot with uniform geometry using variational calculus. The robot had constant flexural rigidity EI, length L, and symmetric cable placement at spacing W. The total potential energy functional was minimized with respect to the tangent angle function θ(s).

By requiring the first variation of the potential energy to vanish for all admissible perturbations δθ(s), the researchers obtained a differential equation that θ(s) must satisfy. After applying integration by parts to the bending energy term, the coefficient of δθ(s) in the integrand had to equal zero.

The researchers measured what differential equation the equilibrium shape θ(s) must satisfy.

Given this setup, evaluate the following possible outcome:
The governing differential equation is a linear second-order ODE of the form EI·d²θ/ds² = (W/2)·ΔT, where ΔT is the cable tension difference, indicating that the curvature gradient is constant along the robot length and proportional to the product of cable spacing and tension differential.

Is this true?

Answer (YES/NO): NO